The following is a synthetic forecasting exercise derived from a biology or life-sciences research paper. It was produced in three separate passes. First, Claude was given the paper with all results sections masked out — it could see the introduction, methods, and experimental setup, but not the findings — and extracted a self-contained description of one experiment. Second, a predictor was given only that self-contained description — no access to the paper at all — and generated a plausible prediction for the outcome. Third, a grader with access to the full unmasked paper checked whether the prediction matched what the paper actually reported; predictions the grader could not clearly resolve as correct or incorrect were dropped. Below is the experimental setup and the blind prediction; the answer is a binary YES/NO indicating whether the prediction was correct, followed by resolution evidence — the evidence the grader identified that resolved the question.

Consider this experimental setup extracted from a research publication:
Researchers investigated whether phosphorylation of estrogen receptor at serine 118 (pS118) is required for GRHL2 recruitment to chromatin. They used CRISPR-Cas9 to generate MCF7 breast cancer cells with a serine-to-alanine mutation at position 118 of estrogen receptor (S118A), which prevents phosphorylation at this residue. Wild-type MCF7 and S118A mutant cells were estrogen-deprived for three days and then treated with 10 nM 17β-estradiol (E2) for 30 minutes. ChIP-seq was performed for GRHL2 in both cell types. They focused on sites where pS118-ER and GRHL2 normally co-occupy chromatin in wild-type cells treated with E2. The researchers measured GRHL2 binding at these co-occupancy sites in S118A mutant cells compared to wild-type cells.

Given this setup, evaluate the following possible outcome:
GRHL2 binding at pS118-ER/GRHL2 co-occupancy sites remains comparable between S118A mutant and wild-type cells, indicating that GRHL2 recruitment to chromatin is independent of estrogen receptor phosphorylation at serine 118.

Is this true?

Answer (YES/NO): YES